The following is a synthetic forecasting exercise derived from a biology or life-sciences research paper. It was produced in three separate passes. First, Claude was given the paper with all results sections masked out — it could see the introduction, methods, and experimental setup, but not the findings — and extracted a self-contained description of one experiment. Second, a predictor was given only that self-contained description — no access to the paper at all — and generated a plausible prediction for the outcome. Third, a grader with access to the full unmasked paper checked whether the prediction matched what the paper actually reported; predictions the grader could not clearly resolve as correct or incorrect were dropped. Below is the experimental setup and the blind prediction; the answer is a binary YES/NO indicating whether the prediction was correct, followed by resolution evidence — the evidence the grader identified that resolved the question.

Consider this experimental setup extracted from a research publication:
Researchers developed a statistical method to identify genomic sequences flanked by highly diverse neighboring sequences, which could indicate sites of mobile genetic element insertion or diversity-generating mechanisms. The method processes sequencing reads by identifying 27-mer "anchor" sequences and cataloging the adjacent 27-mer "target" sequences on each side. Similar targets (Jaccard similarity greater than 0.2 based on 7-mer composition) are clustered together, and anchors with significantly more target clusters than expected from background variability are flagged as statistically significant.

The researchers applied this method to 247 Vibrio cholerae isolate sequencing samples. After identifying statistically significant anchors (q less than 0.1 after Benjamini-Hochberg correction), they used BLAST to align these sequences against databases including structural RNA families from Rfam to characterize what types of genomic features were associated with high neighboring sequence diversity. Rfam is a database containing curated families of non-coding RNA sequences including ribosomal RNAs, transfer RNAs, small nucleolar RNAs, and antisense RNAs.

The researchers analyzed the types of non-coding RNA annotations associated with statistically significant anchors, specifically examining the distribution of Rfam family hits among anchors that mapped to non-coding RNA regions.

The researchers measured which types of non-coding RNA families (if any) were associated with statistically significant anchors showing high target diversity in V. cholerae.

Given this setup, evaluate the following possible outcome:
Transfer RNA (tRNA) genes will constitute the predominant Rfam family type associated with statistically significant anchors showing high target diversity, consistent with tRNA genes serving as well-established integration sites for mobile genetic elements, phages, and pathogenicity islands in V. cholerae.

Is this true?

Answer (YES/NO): NO